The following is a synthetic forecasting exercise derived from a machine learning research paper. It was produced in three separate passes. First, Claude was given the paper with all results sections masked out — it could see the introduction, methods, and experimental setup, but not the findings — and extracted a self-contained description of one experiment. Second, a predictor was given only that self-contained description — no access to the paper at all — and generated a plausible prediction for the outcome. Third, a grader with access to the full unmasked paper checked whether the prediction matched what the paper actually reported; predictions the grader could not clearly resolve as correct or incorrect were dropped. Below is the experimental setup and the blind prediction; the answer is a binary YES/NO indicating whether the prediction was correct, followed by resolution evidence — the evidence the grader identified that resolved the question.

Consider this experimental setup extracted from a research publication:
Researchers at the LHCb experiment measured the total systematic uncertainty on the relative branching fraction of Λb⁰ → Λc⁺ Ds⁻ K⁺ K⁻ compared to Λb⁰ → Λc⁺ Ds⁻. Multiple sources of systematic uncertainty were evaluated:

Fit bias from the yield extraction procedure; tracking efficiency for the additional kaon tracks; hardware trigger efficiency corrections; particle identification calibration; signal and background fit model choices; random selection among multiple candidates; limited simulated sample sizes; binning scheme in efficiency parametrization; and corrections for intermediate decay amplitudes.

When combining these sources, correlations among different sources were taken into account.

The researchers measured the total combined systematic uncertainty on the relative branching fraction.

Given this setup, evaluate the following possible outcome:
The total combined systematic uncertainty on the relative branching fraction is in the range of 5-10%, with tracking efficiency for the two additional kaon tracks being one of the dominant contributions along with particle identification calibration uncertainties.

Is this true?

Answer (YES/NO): NO